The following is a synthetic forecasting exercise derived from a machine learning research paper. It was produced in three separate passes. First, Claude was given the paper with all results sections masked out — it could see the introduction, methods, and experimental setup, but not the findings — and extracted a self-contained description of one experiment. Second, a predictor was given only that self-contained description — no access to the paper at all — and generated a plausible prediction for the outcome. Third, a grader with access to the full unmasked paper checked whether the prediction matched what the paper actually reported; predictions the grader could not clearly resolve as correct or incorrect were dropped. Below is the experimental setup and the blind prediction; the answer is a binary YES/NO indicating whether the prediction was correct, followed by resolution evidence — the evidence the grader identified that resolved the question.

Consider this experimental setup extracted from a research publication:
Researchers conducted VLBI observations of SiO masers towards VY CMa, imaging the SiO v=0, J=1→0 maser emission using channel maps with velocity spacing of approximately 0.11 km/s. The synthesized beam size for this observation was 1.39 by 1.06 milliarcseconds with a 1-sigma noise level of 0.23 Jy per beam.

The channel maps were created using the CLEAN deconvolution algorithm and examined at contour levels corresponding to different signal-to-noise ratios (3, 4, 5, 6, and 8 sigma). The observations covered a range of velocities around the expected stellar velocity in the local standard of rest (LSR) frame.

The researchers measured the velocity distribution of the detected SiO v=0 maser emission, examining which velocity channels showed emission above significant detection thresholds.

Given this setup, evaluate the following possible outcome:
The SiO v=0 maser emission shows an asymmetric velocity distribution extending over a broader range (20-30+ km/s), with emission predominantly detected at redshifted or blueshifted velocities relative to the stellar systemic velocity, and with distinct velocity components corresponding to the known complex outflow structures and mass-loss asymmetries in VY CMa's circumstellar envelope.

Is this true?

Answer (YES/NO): NO